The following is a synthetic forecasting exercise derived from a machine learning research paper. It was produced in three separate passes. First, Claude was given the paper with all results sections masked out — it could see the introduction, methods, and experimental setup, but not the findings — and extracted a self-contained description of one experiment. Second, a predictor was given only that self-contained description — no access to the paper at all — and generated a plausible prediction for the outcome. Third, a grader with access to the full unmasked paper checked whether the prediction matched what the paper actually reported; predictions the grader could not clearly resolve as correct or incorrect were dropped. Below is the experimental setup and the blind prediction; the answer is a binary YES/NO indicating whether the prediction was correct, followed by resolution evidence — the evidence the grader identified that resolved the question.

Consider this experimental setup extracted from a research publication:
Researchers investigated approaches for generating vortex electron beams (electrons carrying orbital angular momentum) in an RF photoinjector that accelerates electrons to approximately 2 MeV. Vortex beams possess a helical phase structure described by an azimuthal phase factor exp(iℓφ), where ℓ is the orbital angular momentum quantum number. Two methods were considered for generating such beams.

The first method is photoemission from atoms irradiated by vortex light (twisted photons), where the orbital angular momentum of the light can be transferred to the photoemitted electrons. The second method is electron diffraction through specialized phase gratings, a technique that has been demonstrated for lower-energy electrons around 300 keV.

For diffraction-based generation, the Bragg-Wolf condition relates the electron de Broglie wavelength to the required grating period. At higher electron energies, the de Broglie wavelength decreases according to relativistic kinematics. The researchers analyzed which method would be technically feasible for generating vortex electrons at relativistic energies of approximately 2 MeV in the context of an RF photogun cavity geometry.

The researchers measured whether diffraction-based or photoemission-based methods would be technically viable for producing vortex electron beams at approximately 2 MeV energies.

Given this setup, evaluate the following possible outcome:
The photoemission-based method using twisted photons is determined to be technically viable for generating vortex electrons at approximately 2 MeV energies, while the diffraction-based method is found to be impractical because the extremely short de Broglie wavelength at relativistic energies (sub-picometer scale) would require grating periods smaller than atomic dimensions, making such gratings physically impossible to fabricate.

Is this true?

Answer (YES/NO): YES